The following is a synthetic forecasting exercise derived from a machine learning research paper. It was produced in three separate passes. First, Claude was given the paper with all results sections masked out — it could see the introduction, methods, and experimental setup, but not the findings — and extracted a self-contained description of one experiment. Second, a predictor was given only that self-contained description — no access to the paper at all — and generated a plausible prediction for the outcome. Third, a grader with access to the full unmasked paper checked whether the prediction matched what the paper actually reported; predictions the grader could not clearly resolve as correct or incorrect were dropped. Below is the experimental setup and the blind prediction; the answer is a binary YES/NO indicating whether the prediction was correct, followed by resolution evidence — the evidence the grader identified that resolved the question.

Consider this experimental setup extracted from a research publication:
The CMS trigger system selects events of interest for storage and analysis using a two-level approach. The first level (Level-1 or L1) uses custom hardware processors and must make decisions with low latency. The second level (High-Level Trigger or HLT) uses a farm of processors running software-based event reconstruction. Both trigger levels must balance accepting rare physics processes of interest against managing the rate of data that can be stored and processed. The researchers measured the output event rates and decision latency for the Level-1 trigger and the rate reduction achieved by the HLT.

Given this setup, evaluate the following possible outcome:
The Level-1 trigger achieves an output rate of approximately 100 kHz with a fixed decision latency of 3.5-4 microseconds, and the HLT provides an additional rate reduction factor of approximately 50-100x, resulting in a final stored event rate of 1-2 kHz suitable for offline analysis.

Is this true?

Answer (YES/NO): YES